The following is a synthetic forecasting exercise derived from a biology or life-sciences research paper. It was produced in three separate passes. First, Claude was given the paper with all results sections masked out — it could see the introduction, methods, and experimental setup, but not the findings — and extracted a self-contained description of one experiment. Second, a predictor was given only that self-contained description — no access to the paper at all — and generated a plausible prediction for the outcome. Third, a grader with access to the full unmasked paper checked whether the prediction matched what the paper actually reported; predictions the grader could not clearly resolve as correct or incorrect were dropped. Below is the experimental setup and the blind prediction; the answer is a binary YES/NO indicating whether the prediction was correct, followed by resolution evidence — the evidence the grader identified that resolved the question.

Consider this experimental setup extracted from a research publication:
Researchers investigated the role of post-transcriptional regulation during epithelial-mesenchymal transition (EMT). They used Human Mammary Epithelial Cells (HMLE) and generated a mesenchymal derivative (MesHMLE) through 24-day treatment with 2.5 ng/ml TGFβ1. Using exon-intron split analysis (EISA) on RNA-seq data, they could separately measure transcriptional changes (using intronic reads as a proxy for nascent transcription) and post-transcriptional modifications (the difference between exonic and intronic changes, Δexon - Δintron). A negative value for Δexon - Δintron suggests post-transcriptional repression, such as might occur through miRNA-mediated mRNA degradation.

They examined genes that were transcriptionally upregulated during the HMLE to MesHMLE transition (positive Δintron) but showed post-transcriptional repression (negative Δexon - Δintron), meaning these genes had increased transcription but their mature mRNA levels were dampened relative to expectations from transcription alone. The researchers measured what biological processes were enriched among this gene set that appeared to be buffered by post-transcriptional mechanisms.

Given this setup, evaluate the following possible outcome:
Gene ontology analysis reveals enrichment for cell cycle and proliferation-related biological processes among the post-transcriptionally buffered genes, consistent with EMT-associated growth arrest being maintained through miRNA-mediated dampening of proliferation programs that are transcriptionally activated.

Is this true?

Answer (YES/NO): NO